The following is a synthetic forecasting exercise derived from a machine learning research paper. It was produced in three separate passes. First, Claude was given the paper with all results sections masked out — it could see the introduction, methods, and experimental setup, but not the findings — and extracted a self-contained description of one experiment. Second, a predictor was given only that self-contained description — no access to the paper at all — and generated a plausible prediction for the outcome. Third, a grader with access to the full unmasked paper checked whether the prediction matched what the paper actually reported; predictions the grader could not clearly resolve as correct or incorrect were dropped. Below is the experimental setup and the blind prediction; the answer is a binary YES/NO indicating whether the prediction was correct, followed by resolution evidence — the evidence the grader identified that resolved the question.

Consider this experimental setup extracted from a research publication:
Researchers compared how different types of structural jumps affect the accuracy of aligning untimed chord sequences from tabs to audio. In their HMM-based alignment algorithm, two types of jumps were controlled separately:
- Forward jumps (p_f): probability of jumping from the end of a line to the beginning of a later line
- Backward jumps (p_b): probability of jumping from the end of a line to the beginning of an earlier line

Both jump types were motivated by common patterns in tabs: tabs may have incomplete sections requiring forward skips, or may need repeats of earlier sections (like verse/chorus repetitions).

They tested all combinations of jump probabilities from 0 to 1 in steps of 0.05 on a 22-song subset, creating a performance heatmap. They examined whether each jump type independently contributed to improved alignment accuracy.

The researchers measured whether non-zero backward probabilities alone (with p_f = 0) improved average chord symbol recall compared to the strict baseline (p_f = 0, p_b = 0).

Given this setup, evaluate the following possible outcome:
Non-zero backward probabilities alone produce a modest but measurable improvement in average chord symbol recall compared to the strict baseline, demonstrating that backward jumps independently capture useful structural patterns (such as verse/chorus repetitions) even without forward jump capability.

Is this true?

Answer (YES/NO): NO